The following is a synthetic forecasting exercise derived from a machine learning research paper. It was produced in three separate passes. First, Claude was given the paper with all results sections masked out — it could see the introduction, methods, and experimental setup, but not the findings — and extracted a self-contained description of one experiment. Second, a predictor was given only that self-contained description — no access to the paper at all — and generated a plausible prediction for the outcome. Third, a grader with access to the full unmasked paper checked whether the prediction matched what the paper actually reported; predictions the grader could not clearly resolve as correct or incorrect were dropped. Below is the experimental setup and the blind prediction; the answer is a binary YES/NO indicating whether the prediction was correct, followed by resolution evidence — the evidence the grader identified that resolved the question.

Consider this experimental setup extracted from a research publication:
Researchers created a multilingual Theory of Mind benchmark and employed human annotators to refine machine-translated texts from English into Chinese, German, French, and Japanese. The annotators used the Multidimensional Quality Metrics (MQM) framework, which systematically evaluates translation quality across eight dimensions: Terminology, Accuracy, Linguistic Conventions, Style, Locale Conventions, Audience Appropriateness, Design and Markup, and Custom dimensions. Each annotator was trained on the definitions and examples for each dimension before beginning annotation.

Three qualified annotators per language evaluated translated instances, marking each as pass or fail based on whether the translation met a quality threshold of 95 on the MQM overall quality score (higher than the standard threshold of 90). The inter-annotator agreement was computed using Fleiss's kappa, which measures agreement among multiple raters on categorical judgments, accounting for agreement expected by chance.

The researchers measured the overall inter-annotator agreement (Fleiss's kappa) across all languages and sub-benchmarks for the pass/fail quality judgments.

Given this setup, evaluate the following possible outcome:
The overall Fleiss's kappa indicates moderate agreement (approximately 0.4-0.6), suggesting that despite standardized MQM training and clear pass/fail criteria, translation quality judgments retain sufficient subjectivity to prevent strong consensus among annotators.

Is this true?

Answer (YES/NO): NO